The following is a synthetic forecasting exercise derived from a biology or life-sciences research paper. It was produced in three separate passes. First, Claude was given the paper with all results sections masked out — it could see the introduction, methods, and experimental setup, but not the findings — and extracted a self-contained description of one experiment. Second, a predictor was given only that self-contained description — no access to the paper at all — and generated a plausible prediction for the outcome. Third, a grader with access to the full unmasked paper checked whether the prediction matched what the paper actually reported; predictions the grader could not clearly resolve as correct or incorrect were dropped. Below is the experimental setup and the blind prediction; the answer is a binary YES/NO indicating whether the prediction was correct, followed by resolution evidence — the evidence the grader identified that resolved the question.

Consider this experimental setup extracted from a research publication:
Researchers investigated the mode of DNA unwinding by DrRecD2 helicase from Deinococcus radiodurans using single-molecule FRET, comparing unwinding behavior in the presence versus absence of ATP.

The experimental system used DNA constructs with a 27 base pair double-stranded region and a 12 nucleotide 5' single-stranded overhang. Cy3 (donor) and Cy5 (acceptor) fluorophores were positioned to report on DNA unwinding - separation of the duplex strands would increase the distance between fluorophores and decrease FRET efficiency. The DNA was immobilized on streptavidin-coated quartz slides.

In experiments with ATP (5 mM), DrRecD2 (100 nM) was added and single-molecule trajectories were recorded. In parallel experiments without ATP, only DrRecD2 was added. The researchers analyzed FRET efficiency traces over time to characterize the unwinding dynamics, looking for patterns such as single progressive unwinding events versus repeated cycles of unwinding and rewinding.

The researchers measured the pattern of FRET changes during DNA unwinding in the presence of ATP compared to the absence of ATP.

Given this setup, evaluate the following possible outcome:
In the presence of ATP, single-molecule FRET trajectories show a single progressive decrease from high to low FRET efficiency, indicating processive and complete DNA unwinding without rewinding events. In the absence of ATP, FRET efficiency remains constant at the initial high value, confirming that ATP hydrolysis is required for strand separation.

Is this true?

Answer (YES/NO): NO